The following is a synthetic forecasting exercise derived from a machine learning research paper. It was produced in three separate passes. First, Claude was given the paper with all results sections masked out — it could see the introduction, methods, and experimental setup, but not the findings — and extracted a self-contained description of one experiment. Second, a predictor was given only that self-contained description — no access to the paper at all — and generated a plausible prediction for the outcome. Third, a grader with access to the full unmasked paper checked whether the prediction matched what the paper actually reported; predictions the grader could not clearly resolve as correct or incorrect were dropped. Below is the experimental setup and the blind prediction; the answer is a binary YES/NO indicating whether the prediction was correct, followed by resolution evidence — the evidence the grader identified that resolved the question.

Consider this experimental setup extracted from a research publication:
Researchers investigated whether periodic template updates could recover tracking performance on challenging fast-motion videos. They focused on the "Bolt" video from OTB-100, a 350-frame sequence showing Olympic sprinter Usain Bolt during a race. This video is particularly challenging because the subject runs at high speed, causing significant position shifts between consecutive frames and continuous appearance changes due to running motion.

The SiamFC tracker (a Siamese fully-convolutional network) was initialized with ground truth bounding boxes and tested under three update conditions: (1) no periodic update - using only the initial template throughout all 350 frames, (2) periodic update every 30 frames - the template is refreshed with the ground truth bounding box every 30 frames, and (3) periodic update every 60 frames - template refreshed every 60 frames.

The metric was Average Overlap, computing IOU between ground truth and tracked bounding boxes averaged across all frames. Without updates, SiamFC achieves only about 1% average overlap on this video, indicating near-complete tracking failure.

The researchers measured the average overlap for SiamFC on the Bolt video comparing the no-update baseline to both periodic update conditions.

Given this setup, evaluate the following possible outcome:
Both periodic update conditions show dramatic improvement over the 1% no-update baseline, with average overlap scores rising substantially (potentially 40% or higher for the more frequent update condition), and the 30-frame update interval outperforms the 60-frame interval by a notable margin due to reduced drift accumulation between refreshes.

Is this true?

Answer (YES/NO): NO